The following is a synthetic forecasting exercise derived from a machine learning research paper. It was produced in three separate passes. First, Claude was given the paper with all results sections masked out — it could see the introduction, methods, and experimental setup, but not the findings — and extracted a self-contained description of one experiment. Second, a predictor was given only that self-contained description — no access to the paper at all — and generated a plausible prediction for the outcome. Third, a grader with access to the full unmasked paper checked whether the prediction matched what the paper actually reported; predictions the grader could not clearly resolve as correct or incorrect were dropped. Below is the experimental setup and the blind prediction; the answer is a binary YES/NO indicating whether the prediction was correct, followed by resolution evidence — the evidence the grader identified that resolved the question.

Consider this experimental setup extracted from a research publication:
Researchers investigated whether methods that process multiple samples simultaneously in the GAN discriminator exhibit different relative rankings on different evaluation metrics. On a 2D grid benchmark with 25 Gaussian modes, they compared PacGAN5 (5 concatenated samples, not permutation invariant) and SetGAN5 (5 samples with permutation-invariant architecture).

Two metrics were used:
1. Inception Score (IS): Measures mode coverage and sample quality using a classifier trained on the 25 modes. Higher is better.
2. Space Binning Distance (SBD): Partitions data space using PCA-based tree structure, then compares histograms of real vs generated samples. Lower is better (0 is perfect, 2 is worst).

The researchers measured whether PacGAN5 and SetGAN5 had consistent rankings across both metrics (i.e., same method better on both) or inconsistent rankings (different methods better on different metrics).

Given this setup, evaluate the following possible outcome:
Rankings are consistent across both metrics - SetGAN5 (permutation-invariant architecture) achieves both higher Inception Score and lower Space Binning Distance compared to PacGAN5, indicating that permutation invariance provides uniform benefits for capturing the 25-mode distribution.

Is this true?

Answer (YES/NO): NO